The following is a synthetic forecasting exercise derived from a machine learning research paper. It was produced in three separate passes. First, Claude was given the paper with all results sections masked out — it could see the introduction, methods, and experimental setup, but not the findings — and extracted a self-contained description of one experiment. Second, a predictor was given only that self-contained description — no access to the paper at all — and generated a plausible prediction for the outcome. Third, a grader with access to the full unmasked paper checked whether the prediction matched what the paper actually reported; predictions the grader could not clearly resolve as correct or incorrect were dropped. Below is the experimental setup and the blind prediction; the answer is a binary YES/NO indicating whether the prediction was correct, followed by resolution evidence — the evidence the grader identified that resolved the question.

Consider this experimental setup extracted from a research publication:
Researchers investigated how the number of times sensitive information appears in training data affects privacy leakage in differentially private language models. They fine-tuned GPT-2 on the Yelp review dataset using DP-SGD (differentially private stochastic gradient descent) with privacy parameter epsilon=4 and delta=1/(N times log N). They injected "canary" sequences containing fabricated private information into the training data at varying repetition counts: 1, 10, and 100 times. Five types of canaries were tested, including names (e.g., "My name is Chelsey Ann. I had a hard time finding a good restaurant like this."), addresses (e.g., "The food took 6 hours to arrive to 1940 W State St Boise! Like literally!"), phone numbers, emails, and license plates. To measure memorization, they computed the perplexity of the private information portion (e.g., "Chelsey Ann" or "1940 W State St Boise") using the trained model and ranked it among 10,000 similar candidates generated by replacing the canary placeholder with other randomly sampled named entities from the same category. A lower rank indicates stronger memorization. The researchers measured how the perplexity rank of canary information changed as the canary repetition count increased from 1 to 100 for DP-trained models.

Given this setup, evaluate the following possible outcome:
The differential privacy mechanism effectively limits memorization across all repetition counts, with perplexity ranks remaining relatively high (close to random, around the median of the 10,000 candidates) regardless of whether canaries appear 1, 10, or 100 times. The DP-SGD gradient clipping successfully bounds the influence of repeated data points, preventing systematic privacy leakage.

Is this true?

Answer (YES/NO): NO